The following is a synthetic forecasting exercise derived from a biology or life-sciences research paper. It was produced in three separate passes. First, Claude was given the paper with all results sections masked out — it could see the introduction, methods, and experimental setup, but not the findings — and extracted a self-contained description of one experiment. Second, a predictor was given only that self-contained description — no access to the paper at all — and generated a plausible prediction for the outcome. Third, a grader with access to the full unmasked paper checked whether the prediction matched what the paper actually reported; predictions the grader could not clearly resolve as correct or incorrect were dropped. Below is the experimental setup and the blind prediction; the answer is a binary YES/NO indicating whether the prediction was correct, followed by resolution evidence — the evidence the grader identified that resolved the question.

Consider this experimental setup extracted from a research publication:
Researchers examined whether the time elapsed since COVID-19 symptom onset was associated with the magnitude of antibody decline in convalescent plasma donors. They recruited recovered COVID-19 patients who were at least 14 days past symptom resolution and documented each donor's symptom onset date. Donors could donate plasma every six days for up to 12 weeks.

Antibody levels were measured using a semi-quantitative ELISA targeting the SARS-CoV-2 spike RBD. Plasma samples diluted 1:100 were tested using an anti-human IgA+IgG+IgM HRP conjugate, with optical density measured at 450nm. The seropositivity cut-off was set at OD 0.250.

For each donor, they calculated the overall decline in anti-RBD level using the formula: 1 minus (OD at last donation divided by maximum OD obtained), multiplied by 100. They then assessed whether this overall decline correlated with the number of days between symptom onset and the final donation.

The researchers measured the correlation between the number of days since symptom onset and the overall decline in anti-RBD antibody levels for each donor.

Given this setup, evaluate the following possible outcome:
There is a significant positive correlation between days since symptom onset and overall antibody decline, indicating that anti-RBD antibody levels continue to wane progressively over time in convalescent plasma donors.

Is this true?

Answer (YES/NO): YES